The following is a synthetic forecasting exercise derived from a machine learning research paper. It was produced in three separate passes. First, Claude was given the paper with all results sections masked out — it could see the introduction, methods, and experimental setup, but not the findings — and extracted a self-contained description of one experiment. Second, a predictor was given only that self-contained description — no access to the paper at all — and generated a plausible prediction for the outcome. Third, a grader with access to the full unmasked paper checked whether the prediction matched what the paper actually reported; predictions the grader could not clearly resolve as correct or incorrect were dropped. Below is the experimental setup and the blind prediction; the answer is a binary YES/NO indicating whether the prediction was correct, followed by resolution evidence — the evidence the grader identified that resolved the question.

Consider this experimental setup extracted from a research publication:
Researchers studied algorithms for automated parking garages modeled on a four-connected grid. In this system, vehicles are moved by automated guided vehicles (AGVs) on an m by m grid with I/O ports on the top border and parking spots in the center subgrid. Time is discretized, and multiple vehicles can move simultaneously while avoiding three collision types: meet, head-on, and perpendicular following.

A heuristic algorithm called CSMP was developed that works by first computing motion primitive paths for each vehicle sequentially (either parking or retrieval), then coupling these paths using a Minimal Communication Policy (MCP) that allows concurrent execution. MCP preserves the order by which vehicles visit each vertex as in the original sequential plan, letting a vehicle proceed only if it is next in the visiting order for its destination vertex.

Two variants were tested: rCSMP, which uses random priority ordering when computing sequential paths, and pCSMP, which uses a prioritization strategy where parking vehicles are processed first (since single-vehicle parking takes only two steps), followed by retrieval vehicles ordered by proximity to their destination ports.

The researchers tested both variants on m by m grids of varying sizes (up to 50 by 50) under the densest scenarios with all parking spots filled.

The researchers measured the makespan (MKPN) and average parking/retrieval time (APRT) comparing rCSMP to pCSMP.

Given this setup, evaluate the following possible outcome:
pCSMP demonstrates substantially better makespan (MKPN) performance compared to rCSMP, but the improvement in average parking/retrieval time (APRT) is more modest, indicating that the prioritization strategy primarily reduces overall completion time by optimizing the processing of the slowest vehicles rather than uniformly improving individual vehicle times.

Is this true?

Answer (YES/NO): NO